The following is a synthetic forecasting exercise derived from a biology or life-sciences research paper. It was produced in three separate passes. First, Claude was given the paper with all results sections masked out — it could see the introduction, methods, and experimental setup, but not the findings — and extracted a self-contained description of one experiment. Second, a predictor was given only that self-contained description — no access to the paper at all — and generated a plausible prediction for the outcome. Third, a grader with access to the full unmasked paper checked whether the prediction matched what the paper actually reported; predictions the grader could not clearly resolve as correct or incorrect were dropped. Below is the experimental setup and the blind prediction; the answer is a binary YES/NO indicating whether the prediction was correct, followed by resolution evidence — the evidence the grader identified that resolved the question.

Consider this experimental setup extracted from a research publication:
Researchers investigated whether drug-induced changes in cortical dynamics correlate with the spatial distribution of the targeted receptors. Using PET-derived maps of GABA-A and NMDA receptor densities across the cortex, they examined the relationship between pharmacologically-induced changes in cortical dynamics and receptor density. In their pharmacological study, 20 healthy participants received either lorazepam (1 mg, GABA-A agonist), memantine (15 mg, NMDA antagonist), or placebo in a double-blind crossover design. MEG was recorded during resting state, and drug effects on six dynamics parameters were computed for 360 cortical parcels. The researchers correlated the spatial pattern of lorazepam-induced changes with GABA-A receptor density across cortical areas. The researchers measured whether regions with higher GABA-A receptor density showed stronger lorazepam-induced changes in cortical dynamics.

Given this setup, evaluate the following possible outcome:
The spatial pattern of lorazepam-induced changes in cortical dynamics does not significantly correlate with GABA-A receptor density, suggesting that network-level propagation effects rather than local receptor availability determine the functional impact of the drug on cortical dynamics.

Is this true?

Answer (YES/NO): NO